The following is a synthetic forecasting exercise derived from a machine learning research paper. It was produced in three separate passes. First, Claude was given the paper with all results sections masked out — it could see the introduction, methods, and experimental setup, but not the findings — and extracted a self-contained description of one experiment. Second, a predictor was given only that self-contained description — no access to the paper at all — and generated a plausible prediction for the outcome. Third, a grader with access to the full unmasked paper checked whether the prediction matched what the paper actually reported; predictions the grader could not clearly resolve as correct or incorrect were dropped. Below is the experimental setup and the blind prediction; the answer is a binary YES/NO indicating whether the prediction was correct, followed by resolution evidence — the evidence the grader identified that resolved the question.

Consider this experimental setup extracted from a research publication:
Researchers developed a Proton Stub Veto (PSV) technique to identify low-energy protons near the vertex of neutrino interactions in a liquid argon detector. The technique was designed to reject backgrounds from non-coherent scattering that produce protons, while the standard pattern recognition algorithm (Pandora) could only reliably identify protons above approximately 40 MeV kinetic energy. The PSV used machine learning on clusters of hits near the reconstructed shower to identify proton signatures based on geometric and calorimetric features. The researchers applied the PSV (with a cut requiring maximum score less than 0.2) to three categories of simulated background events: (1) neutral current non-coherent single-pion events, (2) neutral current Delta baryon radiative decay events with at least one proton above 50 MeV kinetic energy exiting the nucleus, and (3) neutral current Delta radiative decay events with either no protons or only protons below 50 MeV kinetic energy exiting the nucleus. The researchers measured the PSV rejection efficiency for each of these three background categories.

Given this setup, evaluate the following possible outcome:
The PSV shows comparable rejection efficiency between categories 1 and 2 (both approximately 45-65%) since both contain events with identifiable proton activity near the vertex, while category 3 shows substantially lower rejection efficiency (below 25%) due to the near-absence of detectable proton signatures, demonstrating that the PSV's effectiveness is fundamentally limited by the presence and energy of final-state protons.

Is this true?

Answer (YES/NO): NO